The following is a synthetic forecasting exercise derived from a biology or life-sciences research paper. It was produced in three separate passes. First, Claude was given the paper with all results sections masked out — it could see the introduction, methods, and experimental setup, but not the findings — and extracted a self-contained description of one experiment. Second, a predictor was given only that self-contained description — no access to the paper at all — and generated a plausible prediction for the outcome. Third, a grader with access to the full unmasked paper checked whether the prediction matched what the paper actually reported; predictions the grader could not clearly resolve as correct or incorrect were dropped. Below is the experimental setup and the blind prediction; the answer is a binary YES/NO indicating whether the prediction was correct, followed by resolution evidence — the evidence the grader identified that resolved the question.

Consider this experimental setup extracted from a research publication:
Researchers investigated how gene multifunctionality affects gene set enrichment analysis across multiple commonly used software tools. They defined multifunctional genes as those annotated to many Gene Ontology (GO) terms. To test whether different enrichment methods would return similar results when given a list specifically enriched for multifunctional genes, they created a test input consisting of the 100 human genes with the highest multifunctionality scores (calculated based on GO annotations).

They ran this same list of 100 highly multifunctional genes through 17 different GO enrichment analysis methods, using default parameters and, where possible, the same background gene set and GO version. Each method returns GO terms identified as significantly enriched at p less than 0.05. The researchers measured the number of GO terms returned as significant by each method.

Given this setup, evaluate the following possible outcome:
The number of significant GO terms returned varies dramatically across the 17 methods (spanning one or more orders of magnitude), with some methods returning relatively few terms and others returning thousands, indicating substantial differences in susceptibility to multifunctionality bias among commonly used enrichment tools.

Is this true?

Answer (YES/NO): YES